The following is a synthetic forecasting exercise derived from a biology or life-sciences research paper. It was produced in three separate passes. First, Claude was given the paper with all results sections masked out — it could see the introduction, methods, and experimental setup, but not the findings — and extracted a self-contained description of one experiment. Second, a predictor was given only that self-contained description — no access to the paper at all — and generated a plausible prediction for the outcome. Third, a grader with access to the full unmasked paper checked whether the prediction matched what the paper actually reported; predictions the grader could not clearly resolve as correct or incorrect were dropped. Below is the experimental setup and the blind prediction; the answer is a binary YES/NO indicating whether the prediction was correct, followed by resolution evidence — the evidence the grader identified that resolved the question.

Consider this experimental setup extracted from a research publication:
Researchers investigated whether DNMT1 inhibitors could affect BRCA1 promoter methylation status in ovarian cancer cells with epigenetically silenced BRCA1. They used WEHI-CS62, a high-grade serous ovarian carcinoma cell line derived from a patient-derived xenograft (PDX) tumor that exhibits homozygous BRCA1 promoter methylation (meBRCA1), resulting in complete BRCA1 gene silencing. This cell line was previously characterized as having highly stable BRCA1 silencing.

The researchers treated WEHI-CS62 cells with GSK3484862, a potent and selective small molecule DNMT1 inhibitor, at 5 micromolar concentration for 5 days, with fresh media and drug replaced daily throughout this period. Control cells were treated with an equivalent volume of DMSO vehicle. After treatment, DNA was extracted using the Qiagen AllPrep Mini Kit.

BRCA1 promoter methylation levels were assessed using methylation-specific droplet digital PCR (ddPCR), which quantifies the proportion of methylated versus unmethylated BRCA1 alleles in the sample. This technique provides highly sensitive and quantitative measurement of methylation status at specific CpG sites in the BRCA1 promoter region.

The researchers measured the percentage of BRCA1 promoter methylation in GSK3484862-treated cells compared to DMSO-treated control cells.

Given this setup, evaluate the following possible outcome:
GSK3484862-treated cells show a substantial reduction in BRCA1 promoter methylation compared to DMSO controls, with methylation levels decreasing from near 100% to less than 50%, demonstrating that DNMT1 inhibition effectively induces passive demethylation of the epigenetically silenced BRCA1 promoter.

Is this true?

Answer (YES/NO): NO